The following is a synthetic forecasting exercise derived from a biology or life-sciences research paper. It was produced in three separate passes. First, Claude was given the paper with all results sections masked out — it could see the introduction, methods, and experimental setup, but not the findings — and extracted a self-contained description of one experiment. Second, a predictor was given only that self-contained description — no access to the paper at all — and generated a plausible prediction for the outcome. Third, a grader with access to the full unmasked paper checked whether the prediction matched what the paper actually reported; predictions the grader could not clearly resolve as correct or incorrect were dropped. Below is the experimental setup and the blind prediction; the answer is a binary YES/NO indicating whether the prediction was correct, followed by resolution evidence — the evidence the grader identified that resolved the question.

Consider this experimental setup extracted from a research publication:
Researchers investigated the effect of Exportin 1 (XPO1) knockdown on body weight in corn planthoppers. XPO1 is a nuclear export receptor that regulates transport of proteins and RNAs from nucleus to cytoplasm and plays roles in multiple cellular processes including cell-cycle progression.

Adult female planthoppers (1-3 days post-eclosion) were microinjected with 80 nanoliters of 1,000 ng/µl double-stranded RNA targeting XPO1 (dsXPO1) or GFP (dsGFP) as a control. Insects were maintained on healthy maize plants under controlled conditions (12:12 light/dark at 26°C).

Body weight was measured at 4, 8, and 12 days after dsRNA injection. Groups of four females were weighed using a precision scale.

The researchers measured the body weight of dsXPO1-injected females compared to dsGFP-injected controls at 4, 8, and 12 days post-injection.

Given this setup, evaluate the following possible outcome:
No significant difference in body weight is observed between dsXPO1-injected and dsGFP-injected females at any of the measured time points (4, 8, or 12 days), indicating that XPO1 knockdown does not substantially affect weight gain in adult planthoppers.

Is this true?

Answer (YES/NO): NO